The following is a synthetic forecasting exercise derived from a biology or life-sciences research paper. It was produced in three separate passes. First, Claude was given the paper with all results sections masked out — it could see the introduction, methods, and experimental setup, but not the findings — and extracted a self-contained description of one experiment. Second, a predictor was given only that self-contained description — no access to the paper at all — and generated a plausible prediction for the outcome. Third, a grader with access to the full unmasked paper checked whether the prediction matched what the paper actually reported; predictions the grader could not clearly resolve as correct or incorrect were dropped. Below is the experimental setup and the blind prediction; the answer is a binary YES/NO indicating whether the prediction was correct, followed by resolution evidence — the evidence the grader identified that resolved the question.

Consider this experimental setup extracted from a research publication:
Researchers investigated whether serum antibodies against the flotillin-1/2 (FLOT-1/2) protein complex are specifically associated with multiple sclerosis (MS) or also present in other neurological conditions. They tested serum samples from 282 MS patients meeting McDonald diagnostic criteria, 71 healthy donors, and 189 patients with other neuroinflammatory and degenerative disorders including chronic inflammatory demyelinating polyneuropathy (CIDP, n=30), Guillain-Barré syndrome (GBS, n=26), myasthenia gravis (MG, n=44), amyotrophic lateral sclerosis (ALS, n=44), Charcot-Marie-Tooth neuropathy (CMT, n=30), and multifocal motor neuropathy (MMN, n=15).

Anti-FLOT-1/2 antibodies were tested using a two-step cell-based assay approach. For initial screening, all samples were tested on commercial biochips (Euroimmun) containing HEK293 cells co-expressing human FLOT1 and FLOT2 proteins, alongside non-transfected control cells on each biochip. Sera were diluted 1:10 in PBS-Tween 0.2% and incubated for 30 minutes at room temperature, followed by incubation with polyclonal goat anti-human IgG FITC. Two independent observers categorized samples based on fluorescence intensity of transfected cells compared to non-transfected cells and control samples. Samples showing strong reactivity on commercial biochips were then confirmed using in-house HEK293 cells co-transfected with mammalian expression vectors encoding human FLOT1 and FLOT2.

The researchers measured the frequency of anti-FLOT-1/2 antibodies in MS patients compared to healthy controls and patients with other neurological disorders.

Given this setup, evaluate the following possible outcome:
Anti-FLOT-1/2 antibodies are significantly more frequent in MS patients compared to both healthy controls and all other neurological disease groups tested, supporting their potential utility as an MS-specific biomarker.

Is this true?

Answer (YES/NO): YES